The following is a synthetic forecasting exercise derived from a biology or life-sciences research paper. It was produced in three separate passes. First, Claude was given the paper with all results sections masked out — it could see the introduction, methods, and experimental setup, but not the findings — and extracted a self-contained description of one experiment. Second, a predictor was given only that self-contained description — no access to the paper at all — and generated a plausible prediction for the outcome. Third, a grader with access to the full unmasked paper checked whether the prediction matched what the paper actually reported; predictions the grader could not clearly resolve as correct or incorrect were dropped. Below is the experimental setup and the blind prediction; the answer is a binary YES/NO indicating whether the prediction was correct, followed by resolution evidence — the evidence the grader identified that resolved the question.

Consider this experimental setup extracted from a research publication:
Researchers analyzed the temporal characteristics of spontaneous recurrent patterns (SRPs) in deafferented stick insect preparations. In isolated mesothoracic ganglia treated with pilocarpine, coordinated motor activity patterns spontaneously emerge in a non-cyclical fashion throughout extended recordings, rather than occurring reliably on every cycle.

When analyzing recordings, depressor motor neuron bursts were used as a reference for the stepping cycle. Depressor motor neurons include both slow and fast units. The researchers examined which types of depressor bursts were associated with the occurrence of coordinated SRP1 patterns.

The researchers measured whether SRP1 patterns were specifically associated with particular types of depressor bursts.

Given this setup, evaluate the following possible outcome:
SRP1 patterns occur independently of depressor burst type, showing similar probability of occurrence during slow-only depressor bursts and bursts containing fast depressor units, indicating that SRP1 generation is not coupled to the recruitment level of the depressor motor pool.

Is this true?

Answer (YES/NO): NO